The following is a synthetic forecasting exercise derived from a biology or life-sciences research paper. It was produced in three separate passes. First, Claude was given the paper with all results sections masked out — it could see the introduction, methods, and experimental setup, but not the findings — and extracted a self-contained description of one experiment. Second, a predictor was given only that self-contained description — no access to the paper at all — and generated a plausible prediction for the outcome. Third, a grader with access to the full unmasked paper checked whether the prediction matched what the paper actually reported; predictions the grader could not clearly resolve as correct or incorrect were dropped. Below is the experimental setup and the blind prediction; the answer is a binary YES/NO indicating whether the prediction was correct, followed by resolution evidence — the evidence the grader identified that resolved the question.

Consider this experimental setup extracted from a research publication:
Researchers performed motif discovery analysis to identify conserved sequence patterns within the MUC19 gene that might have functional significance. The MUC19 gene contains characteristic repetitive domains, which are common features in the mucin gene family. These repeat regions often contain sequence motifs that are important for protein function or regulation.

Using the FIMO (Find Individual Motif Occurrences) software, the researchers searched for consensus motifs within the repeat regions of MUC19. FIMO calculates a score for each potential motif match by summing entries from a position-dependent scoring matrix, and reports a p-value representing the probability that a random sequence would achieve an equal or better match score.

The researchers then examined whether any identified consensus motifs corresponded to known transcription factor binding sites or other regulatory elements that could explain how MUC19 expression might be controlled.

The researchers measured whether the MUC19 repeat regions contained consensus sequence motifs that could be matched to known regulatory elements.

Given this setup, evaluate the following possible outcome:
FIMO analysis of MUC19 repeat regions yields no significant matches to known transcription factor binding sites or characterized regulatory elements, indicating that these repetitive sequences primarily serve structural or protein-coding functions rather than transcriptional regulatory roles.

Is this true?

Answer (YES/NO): NO